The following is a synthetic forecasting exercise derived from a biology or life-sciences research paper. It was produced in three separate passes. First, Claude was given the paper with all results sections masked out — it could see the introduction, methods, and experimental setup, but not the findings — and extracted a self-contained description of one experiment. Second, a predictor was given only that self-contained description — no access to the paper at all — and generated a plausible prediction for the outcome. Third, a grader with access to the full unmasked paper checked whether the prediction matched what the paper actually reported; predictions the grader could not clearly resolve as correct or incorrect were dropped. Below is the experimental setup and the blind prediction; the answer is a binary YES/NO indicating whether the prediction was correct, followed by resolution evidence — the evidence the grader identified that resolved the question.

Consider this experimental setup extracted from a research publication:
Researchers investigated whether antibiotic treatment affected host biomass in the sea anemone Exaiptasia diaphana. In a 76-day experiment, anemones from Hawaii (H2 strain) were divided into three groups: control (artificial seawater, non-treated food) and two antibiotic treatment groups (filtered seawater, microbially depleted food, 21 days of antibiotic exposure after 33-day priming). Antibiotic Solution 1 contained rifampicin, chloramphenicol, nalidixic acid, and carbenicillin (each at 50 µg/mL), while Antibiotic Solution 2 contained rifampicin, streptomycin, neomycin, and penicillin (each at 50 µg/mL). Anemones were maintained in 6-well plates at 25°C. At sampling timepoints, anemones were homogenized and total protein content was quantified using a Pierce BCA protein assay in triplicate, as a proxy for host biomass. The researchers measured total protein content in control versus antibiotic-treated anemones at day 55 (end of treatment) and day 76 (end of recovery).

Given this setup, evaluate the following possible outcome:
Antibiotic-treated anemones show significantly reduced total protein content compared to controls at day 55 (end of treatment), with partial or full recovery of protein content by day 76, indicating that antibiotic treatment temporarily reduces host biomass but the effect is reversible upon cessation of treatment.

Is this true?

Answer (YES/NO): YES